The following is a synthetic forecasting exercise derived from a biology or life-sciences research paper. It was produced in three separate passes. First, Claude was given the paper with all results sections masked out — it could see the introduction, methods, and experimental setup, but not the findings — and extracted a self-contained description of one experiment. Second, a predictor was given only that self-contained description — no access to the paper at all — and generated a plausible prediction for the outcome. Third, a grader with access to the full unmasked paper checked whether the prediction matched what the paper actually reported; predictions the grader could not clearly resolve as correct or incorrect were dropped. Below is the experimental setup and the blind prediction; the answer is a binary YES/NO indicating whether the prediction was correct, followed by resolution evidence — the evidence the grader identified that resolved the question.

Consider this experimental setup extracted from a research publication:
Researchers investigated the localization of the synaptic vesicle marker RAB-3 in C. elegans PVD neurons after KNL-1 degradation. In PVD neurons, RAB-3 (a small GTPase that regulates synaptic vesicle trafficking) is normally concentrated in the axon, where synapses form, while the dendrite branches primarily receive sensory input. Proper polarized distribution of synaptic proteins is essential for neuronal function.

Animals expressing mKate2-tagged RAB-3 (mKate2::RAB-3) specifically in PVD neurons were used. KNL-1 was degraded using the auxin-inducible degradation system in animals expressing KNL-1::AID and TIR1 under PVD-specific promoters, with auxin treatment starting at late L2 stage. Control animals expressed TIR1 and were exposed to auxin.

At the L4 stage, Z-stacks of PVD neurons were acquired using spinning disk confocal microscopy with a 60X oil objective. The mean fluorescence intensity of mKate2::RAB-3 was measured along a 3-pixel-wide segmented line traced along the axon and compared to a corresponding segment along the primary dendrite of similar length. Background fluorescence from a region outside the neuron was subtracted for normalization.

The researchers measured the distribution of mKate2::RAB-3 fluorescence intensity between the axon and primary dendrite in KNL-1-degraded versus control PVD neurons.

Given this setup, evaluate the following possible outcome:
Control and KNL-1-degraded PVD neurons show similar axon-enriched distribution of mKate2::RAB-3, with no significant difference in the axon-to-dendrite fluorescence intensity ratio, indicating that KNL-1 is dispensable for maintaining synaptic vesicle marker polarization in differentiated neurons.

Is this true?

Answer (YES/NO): YES